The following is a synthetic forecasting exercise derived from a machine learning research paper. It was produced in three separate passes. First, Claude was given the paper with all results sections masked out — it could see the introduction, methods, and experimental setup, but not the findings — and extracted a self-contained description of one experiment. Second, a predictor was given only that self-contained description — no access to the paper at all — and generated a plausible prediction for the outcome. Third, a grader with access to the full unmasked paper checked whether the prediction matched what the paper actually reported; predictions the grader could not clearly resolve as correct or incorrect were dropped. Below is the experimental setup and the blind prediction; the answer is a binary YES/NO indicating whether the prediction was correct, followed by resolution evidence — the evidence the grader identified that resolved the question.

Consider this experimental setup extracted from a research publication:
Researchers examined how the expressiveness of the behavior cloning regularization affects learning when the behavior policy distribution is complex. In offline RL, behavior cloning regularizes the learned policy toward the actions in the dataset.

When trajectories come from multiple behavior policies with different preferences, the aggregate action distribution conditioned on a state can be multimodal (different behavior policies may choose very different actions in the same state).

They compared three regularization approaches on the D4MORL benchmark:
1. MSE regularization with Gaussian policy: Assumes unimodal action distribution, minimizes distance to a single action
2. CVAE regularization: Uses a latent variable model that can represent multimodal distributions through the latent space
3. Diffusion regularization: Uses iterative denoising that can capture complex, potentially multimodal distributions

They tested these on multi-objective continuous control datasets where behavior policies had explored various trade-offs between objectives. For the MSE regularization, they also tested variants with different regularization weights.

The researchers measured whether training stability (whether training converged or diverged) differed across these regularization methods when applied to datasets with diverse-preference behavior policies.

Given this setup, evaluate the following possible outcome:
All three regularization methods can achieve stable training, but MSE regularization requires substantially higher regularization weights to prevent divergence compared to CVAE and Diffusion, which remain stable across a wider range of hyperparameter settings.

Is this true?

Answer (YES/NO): NO